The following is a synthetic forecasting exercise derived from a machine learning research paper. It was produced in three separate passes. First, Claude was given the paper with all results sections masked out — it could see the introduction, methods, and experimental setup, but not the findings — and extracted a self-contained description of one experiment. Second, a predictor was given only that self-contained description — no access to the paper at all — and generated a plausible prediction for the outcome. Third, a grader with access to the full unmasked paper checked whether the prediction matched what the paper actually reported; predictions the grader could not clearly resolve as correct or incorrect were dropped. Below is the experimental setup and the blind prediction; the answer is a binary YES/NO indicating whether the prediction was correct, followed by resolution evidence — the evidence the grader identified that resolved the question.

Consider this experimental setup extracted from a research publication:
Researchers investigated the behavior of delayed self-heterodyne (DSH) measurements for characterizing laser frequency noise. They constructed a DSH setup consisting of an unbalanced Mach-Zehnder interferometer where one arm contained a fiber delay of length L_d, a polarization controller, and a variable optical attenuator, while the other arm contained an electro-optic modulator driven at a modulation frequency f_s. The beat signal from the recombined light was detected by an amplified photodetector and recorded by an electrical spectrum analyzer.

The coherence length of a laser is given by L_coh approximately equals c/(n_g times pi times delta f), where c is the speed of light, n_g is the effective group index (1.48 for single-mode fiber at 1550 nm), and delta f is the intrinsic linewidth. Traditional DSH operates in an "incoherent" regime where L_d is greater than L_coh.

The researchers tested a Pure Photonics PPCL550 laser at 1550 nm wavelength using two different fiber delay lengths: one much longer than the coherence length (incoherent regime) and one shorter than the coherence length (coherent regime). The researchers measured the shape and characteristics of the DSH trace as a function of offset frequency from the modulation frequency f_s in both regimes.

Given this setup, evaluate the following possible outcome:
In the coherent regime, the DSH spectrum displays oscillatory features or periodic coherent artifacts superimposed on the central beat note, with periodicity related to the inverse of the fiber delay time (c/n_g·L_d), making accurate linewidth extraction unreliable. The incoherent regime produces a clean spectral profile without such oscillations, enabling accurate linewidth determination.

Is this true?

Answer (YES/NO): YES